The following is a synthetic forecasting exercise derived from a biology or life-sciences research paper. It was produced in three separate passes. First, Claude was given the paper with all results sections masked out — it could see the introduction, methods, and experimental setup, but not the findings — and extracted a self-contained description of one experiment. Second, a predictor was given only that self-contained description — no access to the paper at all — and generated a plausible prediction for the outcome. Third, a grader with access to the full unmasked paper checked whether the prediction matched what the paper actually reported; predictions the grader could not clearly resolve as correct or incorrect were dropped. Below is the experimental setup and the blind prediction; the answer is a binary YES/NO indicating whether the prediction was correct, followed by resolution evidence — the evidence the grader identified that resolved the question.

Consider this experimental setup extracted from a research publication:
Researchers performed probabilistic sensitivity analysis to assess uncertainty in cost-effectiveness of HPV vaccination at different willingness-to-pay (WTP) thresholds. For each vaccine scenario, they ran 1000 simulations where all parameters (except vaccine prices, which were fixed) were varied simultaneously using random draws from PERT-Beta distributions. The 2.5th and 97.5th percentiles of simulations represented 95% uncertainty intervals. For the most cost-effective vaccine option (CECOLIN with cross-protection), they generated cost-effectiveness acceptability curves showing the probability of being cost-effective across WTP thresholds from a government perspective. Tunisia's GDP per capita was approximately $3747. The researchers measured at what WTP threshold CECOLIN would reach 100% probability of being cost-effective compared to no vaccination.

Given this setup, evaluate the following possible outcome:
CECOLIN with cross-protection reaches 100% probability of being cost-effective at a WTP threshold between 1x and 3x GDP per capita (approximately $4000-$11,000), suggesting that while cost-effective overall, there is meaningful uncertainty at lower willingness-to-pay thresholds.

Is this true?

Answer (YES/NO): NO